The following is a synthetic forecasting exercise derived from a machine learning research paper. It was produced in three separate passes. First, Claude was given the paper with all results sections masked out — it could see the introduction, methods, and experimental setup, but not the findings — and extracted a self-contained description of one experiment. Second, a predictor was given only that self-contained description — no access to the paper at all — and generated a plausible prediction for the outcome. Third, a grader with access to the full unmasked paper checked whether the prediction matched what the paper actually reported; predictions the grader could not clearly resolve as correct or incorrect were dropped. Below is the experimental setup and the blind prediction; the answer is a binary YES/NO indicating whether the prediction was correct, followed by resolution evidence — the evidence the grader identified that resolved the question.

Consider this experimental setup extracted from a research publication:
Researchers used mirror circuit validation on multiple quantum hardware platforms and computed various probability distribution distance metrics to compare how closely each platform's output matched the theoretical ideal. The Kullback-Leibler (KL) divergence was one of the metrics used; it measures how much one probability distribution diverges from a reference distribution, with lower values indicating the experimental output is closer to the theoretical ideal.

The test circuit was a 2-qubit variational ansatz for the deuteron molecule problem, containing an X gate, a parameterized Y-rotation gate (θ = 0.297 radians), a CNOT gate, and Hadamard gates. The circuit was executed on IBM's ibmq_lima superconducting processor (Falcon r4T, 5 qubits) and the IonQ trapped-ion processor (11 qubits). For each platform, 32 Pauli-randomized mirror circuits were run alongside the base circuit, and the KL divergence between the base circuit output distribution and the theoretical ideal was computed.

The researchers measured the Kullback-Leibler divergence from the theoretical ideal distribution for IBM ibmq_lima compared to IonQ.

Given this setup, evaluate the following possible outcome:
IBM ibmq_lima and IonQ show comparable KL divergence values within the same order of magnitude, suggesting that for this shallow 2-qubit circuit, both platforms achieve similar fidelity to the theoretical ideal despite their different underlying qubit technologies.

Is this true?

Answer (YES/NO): YES